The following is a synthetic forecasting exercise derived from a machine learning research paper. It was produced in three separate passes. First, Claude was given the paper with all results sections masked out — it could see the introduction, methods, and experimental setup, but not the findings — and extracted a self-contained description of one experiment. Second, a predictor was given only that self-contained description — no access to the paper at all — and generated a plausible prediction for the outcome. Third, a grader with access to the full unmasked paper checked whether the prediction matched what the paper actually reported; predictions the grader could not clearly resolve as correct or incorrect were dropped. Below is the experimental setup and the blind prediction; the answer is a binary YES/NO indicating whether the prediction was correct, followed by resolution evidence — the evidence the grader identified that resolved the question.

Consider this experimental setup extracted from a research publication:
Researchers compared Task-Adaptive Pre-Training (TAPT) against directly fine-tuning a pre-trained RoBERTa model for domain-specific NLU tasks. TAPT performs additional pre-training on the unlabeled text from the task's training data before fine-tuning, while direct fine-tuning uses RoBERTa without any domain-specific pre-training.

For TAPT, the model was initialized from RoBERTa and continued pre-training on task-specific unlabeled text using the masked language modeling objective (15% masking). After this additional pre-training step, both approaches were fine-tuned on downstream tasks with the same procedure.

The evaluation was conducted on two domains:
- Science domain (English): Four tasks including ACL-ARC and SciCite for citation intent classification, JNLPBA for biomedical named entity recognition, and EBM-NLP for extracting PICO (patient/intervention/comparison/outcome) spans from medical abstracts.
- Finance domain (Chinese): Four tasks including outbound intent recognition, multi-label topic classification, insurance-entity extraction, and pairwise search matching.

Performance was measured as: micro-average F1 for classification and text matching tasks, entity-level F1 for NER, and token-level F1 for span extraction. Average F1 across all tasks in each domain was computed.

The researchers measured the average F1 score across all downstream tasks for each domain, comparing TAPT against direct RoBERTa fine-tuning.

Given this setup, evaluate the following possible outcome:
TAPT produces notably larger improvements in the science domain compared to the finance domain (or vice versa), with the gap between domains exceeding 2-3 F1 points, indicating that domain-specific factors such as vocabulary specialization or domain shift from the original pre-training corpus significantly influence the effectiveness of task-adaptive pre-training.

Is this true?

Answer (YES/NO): NO